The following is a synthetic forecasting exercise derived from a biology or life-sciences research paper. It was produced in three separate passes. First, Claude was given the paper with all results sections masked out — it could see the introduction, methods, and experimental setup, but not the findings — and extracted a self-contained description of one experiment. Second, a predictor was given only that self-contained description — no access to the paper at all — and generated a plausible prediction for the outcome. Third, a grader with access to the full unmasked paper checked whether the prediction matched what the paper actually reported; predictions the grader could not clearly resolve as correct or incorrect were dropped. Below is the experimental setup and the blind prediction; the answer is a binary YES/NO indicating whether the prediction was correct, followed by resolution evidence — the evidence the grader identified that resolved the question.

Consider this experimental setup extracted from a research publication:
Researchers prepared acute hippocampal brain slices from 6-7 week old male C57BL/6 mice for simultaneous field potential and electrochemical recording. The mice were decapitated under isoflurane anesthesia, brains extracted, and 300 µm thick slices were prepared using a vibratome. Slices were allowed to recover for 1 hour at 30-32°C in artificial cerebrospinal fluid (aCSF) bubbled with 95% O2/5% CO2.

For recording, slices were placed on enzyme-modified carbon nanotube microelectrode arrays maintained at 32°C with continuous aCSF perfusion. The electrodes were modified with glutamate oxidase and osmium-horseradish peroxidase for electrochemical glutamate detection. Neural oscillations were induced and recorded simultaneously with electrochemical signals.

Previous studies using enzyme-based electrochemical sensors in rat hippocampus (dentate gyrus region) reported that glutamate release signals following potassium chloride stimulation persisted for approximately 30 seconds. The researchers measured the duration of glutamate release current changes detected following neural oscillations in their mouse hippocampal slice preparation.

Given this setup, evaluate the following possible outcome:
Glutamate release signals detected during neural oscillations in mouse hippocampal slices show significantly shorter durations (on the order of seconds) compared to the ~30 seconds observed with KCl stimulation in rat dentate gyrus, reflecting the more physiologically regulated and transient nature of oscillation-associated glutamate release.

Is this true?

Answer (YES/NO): NO